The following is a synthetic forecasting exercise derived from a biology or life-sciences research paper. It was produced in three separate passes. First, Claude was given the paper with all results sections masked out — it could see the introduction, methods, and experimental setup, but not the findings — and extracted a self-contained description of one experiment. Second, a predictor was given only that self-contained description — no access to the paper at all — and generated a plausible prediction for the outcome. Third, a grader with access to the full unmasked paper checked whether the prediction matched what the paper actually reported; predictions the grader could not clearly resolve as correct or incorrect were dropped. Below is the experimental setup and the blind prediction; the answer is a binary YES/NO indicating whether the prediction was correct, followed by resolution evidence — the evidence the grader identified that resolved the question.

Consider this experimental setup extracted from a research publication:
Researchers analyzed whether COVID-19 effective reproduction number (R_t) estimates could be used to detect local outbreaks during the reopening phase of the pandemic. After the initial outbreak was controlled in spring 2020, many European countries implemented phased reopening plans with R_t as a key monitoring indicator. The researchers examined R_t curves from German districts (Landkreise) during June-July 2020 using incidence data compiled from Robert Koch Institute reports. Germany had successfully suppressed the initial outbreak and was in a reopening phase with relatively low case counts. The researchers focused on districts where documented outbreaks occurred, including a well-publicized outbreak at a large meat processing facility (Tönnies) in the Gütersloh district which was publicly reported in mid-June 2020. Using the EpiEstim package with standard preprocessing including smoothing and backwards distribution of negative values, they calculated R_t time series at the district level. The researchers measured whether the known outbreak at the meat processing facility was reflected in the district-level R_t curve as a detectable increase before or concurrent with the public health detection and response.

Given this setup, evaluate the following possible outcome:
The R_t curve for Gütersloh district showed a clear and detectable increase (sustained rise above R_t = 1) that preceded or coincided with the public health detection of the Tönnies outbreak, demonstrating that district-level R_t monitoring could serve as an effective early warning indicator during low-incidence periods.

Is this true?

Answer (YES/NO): NO